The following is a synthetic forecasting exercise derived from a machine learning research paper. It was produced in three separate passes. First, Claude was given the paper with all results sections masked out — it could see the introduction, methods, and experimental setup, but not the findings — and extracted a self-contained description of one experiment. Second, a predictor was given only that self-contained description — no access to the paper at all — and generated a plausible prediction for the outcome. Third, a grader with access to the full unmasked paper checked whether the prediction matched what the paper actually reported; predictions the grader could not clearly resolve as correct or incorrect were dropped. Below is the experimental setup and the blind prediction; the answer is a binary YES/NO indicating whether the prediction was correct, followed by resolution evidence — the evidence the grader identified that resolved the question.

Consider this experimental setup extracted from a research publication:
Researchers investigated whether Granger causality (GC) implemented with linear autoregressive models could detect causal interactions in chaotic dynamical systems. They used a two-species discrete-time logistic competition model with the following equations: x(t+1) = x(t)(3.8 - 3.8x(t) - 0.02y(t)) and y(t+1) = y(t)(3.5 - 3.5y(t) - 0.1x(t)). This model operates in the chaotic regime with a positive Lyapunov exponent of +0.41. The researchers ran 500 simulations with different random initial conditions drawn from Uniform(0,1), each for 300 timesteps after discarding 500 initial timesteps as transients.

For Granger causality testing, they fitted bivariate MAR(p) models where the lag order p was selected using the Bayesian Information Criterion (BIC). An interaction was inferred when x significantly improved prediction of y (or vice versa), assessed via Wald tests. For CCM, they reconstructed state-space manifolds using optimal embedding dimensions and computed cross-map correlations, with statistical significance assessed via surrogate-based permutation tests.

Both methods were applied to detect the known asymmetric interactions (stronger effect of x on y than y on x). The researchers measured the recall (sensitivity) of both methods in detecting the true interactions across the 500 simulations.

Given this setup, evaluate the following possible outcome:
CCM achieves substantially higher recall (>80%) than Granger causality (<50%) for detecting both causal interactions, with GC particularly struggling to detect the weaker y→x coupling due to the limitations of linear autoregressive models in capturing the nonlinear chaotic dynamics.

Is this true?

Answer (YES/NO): NO